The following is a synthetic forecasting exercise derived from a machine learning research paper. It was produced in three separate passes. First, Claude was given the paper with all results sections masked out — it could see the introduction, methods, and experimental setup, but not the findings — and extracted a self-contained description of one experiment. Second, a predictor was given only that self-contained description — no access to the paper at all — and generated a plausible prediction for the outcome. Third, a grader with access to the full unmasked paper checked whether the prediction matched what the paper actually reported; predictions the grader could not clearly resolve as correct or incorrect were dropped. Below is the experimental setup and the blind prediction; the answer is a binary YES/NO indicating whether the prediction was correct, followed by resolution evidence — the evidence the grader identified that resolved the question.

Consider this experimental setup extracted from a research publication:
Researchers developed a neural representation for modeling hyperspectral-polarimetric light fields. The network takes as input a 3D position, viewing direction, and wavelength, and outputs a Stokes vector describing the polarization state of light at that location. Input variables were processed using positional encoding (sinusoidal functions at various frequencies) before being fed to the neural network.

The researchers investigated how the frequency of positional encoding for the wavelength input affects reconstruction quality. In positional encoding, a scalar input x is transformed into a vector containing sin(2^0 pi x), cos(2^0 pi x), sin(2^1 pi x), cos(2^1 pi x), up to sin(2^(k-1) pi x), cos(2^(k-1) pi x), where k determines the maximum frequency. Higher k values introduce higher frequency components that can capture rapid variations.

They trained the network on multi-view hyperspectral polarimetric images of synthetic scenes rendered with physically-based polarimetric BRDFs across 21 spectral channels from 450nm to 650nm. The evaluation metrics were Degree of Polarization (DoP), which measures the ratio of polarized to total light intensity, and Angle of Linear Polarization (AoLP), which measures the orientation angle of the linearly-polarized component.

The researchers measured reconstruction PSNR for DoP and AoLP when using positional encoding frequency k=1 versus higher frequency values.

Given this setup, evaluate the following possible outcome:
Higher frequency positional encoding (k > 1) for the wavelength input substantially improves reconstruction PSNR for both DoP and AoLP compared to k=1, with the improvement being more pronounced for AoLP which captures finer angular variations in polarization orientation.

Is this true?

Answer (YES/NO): NO